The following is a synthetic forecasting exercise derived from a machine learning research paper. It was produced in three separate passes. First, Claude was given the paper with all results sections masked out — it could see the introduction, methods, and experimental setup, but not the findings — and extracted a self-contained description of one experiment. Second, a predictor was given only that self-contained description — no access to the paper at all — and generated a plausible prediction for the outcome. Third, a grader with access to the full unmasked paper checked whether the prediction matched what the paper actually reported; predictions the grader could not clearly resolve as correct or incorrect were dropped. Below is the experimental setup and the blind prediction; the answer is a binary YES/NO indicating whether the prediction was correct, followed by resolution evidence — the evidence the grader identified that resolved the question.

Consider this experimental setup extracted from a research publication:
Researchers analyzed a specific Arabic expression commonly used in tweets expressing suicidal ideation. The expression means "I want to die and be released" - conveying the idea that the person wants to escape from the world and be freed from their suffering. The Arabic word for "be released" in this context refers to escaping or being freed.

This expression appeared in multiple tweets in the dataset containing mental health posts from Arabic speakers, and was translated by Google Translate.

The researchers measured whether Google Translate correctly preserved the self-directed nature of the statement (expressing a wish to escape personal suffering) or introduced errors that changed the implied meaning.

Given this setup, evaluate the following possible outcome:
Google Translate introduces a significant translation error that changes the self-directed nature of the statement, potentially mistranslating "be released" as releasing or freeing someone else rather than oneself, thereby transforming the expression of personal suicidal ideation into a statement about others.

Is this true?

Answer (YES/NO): NO